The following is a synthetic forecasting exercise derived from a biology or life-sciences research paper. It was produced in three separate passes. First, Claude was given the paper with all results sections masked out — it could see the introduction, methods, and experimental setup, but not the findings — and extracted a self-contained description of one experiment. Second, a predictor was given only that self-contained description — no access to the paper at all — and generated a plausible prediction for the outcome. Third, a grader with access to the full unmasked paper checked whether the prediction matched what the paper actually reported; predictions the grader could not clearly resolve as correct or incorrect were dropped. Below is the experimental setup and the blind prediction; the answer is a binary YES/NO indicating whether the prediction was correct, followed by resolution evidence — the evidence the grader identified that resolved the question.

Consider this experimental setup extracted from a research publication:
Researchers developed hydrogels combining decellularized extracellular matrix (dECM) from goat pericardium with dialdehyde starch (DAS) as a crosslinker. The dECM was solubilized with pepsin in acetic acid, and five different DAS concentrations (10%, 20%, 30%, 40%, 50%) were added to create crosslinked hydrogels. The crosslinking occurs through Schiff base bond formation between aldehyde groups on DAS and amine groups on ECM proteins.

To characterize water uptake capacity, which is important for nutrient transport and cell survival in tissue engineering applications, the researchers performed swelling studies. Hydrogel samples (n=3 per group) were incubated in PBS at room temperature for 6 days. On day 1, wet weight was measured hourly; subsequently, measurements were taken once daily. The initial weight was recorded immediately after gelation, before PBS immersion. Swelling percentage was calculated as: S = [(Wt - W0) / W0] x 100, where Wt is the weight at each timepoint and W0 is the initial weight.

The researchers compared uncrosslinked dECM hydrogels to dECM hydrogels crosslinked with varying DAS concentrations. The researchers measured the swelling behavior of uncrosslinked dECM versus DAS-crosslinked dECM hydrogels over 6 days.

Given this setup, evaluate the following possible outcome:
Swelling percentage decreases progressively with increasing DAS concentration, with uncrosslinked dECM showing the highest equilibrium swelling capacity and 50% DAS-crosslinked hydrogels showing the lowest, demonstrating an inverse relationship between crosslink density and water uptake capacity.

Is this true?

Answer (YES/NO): NO